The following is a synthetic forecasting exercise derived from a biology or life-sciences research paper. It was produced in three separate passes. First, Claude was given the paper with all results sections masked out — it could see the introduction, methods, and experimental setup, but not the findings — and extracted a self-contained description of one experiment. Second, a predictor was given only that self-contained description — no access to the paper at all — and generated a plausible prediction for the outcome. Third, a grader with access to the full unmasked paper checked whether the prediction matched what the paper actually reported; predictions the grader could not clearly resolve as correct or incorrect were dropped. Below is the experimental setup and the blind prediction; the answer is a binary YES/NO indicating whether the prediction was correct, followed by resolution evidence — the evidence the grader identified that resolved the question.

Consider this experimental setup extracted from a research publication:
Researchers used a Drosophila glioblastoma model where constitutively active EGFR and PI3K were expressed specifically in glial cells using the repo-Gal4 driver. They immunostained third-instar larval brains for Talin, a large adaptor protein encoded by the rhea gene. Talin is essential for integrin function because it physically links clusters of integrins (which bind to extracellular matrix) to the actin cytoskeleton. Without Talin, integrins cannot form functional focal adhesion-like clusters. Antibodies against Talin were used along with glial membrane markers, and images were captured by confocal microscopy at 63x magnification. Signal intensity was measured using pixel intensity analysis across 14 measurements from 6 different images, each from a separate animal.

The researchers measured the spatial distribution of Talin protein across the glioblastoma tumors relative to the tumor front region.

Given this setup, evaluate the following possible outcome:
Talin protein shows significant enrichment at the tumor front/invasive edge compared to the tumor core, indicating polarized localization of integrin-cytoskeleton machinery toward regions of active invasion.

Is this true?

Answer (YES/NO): NO